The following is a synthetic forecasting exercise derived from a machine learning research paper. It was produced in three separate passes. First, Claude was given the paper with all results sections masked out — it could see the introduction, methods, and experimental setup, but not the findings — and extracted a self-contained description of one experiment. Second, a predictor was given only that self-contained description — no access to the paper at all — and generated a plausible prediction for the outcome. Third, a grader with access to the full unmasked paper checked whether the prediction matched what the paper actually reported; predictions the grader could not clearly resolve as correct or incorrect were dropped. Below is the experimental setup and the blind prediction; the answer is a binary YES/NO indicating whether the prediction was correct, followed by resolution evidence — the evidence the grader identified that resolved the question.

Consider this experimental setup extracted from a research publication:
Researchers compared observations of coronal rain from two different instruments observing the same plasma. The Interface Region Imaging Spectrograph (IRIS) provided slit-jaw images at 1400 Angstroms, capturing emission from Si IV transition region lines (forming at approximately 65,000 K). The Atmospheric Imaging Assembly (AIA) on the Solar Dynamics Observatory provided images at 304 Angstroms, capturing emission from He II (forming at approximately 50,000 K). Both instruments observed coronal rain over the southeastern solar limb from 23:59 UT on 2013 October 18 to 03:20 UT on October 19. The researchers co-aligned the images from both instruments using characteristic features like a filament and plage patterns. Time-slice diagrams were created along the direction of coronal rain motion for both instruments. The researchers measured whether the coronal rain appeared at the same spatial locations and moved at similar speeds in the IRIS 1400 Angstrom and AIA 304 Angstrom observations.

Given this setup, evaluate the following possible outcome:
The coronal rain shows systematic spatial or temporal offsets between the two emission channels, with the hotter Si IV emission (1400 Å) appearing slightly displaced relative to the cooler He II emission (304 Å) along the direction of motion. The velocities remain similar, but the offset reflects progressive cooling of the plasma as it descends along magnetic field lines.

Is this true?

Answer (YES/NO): NO